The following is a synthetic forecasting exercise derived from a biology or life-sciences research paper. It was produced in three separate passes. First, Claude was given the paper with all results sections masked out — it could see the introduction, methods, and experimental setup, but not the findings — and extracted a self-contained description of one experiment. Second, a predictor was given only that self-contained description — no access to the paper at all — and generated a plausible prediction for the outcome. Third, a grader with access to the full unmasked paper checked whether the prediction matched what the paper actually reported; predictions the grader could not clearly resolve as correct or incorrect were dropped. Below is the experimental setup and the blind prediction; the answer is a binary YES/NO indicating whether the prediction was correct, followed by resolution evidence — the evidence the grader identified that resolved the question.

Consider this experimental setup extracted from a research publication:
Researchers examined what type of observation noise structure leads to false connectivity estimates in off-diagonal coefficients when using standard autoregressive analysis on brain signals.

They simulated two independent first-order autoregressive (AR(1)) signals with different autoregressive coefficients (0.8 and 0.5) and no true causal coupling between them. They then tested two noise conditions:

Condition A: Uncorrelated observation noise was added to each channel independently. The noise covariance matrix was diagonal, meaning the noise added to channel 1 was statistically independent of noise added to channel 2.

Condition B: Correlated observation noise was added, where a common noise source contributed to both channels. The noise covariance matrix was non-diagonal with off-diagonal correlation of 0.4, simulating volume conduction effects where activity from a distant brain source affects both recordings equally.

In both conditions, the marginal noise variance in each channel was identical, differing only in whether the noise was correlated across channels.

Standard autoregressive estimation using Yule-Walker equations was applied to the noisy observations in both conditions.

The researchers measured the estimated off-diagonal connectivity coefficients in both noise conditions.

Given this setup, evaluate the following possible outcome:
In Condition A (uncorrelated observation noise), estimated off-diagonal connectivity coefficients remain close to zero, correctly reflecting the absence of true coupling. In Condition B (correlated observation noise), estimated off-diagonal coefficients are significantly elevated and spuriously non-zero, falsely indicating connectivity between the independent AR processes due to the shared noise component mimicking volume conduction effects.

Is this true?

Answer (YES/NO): YES